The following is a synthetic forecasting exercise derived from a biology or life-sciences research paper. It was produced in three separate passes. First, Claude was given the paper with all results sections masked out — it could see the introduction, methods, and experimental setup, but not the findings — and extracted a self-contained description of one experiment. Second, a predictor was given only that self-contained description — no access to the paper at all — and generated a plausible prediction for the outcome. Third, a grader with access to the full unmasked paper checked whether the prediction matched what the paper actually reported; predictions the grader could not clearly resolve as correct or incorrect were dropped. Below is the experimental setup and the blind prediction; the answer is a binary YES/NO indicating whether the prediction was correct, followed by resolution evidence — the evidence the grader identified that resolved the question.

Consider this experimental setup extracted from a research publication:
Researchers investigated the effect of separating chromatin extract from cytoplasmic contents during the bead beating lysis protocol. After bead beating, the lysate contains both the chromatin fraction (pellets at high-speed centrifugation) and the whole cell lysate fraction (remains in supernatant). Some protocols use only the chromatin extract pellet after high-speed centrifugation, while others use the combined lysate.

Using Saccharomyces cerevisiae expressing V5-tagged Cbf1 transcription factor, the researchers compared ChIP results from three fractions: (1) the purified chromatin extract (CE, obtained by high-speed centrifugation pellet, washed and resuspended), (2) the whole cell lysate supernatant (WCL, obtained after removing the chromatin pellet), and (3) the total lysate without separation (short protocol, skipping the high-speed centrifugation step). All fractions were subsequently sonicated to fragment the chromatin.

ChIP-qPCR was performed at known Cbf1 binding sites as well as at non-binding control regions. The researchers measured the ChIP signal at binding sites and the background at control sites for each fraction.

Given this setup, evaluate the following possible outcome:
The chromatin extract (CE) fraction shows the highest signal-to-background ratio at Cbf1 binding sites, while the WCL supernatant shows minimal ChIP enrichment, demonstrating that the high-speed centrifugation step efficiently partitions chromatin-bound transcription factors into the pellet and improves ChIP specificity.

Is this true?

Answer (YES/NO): NO